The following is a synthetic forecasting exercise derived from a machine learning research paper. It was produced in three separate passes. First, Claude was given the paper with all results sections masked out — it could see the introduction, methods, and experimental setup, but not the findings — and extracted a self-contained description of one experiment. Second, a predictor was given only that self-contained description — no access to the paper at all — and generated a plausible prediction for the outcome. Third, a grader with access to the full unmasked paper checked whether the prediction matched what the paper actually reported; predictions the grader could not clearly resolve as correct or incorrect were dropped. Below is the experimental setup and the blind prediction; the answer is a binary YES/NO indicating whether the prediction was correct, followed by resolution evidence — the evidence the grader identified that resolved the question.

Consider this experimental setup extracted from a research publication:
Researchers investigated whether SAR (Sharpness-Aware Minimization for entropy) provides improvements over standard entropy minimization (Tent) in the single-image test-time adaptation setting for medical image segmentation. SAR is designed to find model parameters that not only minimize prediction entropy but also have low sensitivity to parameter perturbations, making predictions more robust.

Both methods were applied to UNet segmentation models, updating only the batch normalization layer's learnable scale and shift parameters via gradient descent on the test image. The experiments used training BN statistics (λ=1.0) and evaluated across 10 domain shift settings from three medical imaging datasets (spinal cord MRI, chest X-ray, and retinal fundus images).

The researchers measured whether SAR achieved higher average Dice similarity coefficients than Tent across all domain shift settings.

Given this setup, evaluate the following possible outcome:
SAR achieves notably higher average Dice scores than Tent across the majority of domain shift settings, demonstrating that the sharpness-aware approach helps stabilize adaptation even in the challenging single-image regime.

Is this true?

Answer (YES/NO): NO